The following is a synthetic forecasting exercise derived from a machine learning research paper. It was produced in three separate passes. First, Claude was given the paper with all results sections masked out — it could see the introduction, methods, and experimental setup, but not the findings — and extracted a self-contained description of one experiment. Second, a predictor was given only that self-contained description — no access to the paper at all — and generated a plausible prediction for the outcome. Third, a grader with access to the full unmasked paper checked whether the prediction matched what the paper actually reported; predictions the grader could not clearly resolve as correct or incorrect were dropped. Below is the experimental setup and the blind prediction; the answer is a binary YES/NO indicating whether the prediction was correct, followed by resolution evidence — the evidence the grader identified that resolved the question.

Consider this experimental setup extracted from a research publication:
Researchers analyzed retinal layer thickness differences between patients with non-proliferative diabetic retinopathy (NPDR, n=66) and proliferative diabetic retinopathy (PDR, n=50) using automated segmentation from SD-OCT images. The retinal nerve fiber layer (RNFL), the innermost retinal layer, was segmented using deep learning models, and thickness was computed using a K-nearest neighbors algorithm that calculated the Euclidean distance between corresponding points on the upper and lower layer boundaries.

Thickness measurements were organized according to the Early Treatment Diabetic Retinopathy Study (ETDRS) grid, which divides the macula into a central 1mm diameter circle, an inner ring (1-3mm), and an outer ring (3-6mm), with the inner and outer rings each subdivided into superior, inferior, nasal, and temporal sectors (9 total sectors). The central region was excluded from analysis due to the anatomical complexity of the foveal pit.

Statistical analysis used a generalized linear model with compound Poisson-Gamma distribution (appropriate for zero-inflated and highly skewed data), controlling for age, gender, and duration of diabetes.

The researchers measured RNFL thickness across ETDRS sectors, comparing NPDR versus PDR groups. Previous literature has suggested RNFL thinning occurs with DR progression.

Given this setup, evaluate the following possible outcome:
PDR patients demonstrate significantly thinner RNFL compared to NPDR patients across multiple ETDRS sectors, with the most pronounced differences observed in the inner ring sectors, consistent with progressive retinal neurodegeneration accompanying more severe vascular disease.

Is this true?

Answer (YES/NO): NO